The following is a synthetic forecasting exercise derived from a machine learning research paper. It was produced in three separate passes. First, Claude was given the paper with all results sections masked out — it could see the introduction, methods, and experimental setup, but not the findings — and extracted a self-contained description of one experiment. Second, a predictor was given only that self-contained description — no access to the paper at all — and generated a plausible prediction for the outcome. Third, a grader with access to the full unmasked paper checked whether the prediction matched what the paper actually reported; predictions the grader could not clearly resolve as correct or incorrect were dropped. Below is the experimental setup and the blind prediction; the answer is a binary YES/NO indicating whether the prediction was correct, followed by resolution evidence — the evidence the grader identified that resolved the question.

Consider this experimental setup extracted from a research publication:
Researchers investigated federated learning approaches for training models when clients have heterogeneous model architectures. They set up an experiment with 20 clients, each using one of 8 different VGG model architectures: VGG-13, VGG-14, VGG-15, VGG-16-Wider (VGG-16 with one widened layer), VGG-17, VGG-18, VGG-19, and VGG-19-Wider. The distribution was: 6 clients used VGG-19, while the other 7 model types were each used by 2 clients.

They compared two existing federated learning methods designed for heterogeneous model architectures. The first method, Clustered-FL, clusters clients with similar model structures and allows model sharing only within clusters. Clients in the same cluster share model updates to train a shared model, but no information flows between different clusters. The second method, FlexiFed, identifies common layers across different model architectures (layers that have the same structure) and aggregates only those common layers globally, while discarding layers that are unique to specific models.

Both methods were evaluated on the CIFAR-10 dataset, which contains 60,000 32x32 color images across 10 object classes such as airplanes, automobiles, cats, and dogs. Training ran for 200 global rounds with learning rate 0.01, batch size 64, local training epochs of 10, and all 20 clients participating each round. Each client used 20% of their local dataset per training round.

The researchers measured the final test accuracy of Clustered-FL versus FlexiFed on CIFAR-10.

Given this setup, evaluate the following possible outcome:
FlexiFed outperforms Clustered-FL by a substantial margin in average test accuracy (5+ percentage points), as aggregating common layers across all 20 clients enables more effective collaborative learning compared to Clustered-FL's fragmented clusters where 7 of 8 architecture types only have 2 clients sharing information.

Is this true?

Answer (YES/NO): NO